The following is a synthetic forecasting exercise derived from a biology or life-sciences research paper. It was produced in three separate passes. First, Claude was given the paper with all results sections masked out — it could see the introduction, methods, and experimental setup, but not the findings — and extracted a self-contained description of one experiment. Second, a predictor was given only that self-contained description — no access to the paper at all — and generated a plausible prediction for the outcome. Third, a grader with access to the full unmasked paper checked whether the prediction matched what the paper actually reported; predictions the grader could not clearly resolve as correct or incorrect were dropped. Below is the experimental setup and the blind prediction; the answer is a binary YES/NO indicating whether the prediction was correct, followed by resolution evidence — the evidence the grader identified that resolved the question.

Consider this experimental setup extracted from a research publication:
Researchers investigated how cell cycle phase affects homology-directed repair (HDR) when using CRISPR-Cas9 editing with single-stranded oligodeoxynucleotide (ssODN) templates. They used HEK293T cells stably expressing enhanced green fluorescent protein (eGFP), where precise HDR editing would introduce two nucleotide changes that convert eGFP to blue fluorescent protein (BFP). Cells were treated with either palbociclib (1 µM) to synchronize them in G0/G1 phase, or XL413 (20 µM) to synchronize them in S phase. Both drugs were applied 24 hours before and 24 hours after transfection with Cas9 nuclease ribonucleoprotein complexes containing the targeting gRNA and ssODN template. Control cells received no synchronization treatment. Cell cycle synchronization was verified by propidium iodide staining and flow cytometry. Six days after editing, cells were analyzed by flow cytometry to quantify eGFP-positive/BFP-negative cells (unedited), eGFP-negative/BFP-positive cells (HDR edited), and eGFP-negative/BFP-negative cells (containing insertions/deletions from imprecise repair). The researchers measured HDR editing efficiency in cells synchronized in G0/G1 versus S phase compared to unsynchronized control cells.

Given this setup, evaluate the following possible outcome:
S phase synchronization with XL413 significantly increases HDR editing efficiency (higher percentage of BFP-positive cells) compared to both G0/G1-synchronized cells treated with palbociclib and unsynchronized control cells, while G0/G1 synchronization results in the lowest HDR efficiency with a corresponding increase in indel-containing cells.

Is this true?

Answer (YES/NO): NO